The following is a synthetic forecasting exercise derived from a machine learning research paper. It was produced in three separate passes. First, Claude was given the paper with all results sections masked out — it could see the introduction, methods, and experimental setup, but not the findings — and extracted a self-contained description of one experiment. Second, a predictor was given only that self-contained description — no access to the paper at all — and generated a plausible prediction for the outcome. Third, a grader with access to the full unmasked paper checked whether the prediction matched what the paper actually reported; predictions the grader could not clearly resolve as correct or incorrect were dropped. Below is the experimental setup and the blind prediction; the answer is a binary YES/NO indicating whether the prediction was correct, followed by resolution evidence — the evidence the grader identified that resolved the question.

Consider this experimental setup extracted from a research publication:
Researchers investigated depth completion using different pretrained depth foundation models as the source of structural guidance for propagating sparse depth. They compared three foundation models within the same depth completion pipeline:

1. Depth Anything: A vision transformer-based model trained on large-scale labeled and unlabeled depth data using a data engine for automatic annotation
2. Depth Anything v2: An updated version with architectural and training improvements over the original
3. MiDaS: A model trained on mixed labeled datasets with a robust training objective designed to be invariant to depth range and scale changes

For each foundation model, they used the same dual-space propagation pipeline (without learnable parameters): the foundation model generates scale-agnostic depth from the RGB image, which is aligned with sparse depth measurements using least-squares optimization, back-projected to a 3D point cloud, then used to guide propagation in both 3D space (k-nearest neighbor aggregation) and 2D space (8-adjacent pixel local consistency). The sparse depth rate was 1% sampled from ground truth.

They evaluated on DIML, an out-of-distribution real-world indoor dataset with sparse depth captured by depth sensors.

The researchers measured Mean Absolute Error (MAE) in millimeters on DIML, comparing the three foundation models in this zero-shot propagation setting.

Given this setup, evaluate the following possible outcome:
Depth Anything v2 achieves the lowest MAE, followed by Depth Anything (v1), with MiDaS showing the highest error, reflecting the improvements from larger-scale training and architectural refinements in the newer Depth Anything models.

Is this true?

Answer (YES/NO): NO